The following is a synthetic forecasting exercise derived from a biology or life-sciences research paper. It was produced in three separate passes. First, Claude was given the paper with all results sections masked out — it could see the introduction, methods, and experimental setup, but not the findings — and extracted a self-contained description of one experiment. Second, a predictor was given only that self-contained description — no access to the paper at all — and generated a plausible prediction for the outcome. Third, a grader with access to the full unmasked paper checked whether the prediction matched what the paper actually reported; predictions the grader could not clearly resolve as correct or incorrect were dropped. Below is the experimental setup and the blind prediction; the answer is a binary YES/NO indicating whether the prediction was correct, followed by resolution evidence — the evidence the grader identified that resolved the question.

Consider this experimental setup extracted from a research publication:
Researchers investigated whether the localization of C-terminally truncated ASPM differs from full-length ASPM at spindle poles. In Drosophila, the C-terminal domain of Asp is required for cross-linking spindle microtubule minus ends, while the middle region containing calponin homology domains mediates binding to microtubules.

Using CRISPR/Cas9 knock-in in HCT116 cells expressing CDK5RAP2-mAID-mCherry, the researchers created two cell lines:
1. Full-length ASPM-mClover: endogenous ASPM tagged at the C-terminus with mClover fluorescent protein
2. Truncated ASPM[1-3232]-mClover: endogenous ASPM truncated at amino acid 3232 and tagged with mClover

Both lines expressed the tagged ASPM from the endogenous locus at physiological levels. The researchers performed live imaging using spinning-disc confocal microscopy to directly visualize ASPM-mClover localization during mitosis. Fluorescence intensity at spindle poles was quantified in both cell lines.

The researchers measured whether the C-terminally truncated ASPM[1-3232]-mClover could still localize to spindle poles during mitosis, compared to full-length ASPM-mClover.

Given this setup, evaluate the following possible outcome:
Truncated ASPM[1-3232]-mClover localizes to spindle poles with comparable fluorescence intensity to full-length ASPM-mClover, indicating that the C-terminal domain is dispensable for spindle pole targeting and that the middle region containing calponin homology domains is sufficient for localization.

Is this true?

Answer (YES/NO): YES